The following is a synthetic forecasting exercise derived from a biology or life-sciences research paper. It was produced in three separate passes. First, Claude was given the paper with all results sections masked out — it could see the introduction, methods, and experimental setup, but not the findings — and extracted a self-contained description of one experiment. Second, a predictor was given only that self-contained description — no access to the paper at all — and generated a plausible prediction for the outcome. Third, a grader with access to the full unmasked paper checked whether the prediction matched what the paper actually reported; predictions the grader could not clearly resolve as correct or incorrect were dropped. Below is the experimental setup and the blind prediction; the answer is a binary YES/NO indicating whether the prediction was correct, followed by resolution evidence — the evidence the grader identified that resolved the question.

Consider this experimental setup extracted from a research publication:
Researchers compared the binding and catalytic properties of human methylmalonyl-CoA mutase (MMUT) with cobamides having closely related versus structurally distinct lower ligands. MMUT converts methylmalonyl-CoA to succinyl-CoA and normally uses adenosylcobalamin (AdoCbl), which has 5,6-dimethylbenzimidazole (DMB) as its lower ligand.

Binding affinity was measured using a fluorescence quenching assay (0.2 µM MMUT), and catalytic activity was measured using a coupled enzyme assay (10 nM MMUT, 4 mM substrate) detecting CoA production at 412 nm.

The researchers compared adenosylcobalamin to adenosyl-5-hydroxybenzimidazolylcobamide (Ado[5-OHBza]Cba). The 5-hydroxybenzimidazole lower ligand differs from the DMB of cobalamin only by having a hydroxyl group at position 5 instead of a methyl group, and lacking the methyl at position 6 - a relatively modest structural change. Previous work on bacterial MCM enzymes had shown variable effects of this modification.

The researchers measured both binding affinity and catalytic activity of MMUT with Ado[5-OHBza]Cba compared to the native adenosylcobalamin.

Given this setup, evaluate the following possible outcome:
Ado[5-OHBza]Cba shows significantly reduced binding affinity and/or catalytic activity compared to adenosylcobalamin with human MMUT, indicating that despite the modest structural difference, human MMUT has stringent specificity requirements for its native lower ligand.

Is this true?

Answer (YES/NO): YES